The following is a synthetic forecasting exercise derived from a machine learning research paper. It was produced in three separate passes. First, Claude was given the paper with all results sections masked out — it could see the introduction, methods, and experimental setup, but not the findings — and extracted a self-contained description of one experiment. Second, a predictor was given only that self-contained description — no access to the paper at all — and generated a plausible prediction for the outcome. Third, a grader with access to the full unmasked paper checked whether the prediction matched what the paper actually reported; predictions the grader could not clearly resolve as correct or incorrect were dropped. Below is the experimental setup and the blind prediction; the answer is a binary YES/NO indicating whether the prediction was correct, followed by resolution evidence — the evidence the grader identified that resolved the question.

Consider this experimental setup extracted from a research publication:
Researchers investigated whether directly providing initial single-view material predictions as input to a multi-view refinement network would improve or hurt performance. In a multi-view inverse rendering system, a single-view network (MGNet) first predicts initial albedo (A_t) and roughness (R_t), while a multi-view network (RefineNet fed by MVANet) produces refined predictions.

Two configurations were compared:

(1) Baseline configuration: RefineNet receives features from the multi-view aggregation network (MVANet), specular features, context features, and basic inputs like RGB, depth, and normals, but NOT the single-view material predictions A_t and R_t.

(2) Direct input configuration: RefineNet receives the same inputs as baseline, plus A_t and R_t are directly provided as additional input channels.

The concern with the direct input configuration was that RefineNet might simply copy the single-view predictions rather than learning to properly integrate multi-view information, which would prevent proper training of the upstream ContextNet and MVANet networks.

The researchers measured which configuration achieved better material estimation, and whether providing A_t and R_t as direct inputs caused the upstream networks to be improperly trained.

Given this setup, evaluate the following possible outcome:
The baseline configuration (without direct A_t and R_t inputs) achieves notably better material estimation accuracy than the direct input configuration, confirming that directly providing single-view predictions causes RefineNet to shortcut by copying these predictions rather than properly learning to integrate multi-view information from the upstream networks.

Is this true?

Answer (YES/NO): YES